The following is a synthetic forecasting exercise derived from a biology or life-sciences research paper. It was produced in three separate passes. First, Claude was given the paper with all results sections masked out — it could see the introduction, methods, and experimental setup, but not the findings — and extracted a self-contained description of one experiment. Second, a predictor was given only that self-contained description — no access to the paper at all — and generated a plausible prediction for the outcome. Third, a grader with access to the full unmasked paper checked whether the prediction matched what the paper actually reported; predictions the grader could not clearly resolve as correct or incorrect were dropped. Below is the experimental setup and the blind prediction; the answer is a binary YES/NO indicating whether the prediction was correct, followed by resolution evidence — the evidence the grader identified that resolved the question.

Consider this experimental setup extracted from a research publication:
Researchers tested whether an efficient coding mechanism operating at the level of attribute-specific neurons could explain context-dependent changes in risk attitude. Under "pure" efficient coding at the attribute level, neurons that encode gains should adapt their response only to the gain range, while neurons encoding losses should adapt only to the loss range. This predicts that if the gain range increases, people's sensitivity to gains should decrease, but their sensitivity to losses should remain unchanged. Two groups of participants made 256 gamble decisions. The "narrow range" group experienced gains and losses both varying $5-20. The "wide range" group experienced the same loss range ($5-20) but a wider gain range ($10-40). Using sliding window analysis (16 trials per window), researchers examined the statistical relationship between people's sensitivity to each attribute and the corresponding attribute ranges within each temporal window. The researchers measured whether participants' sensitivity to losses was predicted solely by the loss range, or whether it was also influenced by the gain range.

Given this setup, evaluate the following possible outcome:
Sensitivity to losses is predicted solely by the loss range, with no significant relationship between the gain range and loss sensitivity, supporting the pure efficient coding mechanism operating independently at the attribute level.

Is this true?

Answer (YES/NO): NO